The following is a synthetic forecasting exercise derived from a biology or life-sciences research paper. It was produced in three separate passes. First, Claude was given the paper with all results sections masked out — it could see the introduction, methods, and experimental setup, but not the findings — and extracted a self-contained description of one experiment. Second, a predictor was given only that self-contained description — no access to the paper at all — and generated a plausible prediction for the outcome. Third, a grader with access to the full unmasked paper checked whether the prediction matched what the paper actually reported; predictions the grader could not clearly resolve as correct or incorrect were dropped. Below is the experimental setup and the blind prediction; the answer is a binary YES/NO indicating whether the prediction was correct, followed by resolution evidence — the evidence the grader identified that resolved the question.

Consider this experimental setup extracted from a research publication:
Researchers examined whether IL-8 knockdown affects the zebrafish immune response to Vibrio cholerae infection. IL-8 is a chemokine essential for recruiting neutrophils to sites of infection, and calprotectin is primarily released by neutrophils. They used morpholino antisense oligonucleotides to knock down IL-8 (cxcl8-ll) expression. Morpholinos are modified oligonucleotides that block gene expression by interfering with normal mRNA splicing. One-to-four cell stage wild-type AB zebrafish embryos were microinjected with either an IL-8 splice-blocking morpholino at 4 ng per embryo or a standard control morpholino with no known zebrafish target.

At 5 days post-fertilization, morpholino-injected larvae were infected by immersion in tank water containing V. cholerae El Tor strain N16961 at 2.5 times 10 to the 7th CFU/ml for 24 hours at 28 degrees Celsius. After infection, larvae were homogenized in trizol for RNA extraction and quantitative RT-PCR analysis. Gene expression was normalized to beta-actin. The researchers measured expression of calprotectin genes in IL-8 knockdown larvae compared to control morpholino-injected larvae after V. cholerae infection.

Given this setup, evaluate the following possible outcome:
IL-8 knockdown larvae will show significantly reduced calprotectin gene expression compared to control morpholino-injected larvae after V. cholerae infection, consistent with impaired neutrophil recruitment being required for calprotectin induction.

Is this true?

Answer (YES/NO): YES